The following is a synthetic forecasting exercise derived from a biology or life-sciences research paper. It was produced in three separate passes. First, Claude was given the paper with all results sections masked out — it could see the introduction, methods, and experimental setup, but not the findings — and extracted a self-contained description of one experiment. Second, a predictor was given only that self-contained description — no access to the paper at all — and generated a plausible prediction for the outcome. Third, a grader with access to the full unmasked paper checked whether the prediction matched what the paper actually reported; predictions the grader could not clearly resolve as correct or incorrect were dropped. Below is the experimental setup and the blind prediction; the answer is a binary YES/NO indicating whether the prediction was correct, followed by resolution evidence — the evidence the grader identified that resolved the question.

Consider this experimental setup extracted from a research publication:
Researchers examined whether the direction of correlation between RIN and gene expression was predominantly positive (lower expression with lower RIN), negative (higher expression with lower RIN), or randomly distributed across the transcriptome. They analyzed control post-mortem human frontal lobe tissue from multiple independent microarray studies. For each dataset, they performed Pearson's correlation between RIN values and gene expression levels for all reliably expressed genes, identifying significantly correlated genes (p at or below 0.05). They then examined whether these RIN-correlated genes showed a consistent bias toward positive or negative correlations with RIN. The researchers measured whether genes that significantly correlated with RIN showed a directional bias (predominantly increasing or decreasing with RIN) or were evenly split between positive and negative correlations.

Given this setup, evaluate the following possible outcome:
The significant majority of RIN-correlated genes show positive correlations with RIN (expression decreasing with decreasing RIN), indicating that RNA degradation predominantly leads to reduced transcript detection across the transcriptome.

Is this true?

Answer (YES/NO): YES